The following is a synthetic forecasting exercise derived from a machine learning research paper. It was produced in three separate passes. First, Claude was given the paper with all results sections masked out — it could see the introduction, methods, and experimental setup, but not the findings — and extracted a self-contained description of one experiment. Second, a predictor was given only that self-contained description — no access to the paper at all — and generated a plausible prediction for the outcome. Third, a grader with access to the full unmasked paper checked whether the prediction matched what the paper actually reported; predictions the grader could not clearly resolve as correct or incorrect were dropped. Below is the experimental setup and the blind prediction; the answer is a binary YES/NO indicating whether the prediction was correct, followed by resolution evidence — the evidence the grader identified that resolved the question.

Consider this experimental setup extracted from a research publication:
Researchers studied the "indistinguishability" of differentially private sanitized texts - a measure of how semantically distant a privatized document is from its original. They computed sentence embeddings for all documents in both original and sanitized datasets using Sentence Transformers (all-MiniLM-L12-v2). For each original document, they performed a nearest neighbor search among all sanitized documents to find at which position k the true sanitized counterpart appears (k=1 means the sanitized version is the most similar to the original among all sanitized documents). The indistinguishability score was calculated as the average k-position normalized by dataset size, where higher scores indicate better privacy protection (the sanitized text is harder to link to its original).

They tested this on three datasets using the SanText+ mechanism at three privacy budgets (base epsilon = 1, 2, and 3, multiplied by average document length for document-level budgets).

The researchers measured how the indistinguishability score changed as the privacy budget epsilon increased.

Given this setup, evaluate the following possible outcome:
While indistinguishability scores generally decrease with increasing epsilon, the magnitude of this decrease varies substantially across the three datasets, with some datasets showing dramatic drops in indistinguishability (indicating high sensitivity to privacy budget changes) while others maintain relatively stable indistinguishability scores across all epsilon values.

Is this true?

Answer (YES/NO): NO